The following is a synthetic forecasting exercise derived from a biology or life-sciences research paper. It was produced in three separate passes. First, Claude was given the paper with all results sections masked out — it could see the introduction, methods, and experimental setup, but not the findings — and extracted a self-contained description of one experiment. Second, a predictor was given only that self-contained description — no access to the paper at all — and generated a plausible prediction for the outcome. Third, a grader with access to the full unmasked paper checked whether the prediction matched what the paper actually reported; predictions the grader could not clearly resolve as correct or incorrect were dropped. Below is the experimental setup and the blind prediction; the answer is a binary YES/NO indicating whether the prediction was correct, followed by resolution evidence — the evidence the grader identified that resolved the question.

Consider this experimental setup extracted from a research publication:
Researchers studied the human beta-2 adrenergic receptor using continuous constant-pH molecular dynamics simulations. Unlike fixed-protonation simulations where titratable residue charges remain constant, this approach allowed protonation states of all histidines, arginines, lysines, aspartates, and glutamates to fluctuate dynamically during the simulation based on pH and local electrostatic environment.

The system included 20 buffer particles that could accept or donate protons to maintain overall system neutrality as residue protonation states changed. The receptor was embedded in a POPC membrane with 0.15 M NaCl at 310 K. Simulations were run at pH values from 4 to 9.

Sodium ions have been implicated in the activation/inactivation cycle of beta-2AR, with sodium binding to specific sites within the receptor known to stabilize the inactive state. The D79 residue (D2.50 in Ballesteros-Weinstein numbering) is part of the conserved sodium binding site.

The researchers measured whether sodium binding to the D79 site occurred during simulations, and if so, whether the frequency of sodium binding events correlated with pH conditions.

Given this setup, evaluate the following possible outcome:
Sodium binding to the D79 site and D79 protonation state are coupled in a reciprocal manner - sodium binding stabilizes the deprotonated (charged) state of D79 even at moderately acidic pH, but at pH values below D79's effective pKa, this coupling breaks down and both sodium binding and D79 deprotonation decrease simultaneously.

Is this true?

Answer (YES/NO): NO